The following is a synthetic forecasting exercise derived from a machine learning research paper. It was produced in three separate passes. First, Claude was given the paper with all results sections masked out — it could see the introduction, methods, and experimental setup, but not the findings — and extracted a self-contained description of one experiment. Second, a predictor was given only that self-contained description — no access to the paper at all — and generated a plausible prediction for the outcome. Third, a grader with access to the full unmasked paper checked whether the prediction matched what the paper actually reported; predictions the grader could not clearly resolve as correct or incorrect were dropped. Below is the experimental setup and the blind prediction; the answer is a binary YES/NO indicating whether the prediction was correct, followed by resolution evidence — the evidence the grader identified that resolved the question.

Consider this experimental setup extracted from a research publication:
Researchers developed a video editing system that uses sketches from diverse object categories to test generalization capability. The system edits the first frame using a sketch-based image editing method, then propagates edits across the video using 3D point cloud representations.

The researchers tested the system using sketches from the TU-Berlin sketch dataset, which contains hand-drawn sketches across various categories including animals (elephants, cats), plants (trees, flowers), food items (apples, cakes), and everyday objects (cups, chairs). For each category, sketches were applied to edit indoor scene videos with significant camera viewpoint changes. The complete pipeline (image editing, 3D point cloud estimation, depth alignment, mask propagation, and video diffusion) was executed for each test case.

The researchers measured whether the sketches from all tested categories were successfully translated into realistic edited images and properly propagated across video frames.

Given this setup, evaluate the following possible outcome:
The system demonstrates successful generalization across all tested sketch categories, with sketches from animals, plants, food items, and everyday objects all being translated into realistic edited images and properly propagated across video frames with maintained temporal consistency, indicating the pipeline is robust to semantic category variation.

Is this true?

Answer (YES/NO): YES